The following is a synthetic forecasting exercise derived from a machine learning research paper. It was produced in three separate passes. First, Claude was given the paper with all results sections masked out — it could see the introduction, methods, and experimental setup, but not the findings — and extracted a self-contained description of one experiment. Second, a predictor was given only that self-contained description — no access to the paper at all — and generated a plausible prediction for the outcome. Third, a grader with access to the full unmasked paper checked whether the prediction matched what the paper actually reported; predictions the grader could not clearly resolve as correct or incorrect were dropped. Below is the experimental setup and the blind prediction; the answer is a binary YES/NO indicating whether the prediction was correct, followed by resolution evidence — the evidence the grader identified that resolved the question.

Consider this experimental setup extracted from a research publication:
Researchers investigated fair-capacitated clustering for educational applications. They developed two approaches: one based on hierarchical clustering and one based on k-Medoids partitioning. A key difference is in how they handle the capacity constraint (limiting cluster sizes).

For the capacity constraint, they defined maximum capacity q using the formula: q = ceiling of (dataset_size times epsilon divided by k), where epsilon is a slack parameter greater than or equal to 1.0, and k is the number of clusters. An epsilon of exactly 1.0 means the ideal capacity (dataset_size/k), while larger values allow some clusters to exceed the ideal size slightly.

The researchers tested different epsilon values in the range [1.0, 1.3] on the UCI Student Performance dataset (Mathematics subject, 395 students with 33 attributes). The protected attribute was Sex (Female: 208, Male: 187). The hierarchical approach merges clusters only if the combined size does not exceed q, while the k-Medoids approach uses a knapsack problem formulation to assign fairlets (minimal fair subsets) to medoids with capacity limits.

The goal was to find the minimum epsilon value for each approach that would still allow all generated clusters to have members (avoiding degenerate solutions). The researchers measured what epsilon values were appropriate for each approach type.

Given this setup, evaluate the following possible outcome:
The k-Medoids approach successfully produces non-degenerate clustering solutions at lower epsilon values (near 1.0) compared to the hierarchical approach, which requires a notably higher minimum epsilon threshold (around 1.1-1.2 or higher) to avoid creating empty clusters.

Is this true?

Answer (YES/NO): YES